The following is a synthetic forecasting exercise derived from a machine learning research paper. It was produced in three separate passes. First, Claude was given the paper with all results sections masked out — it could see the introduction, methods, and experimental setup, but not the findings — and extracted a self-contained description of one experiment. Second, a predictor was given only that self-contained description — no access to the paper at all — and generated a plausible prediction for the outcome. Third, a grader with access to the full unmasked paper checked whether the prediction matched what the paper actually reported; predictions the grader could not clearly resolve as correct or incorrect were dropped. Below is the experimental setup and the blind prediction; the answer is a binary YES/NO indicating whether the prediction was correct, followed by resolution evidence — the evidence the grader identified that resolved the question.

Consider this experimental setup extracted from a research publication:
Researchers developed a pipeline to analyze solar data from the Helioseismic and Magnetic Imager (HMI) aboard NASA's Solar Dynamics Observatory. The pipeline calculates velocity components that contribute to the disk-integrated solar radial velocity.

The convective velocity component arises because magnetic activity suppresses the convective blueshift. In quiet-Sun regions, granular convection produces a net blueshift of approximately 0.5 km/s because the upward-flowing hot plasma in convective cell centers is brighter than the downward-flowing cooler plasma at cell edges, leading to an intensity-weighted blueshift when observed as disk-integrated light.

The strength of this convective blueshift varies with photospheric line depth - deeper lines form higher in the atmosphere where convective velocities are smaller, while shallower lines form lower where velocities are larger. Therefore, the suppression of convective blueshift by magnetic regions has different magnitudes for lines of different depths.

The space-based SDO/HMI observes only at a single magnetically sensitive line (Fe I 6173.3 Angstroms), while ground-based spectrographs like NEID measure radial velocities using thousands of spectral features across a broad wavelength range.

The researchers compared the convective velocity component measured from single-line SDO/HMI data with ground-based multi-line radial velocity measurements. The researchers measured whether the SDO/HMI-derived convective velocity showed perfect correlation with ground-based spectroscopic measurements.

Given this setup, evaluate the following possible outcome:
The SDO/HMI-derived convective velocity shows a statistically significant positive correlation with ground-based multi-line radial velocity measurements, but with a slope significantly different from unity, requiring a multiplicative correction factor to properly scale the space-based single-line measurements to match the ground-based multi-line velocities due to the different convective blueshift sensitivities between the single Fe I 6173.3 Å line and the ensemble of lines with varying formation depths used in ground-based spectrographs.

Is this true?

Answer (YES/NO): YES